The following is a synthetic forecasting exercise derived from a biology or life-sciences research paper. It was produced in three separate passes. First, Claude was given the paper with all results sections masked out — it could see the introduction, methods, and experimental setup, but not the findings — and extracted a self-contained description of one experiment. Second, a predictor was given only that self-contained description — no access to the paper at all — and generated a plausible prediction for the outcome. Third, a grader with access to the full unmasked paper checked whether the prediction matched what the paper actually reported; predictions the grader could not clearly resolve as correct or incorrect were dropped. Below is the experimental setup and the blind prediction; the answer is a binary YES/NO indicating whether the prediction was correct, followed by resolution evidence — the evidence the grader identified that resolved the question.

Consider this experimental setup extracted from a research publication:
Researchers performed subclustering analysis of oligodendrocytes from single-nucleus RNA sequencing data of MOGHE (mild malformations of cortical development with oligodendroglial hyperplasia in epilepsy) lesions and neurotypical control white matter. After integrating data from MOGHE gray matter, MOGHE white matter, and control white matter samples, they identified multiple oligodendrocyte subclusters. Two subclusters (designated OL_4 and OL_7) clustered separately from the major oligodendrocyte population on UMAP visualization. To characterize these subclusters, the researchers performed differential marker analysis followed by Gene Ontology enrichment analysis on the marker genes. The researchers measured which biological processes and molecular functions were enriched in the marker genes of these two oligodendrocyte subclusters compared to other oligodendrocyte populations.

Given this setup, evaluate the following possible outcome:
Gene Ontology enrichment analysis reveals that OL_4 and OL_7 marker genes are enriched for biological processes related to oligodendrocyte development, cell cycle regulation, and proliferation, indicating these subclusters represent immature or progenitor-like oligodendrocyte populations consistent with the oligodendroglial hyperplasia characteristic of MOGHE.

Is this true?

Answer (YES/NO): NO